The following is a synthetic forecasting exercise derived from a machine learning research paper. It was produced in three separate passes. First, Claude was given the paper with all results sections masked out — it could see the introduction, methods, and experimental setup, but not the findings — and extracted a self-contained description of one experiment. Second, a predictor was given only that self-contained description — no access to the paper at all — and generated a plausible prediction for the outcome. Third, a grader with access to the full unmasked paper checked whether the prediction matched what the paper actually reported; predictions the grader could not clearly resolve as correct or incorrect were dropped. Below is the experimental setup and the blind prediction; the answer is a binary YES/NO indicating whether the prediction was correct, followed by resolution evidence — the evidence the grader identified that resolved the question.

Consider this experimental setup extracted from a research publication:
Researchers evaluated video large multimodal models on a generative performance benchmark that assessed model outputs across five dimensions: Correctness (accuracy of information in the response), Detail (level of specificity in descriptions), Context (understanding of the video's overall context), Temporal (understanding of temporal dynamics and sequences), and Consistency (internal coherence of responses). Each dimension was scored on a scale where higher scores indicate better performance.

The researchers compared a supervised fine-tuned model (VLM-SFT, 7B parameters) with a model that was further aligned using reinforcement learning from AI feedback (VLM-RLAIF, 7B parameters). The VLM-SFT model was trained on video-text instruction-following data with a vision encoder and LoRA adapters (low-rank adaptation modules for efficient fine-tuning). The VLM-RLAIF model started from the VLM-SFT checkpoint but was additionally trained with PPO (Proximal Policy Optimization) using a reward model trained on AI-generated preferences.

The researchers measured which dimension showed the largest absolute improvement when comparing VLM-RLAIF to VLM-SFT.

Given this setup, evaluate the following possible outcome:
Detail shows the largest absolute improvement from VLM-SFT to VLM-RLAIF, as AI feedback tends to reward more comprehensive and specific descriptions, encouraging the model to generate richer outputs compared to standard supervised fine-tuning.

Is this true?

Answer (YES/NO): NO